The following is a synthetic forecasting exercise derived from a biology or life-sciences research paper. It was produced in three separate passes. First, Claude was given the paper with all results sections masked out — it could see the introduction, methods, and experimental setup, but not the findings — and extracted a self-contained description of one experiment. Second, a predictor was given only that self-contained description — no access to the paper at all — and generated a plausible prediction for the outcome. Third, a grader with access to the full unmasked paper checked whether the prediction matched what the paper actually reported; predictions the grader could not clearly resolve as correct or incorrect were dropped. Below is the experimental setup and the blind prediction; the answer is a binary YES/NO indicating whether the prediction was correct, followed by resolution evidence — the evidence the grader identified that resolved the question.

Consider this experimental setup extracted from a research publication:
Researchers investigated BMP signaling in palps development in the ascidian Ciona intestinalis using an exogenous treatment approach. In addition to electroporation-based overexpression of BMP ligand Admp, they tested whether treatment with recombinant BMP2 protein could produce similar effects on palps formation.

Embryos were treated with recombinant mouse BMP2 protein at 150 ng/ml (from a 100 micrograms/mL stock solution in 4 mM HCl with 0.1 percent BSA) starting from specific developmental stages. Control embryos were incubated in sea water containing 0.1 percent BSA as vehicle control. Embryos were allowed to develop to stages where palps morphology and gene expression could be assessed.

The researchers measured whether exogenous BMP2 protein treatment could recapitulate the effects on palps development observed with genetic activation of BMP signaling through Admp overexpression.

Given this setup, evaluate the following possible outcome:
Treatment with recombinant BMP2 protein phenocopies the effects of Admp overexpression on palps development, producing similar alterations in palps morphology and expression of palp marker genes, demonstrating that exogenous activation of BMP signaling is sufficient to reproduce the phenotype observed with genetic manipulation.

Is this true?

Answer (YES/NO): YES